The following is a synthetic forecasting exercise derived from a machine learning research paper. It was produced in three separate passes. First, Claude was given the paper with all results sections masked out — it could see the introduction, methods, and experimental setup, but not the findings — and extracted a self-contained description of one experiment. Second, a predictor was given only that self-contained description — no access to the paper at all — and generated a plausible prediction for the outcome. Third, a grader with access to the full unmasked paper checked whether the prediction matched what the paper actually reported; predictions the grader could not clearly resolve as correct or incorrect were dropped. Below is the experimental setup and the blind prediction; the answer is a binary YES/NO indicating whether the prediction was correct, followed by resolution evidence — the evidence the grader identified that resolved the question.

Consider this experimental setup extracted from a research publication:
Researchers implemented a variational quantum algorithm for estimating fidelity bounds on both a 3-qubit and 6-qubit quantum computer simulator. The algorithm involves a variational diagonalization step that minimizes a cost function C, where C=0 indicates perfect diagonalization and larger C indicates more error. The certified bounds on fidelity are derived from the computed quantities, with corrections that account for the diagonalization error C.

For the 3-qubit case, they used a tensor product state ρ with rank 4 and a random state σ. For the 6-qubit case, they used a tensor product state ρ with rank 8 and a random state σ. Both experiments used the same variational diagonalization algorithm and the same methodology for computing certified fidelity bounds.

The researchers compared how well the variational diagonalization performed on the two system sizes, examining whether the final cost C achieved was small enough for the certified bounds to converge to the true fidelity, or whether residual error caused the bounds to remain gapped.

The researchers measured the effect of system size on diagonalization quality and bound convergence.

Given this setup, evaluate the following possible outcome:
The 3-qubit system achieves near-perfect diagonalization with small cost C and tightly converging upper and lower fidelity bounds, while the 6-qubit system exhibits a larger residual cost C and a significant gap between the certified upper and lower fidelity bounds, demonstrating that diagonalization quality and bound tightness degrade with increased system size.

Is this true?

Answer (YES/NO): YES